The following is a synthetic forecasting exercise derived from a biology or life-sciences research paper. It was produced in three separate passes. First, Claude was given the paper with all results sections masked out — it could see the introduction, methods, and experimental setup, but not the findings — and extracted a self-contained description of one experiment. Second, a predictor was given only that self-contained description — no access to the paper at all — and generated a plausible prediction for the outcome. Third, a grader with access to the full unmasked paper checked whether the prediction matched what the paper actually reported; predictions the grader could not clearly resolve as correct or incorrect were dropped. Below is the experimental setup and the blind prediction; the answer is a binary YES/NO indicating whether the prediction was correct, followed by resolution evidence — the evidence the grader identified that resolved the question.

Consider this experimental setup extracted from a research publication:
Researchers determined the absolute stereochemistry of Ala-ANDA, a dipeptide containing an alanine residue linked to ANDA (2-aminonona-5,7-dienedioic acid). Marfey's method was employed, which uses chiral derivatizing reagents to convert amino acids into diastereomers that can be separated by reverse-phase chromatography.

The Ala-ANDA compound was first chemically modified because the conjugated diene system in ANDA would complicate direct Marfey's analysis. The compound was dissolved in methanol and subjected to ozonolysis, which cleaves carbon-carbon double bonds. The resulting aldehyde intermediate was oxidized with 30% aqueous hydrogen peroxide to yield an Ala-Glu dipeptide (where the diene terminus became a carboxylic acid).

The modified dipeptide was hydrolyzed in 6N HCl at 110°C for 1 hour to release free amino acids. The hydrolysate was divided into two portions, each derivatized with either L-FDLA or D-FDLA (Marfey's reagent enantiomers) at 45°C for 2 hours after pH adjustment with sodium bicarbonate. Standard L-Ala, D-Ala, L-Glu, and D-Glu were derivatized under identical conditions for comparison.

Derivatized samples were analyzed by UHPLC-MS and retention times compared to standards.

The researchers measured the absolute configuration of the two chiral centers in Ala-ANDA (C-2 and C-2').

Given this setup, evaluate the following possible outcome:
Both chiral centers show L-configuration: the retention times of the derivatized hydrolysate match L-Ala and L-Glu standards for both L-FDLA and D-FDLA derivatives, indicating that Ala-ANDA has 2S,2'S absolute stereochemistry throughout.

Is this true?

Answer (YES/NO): YES